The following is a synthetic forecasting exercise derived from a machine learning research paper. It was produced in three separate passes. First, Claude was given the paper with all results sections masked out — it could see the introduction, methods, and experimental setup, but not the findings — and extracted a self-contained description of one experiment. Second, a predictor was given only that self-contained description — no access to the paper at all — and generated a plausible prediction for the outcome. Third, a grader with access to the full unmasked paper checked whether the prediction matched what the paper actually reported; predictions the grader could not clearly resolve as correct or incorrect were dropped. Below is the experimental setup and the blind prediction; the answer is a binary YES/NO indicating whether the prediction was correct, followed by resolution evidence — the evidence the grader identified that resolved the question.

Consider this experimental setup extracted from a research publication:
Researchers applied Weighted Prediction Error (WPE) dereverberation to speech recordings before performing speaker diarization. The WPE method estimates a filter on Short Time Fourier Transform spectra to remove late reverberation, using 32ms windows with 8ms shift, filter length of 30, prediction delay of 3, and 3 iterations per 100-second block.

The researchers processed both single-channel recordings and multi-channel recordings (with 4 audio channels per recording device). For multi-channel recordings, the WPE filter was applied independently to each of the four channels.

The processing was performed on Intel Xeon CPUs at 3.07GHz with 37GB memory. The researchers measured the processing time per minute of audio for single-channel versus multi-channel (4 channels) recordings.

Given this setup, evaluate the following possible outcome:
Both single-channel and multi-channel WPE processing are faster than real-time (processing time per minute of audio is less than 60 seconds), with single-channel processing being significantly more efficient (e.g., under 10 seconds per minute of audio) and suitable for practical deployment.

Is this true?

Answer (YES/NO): YES